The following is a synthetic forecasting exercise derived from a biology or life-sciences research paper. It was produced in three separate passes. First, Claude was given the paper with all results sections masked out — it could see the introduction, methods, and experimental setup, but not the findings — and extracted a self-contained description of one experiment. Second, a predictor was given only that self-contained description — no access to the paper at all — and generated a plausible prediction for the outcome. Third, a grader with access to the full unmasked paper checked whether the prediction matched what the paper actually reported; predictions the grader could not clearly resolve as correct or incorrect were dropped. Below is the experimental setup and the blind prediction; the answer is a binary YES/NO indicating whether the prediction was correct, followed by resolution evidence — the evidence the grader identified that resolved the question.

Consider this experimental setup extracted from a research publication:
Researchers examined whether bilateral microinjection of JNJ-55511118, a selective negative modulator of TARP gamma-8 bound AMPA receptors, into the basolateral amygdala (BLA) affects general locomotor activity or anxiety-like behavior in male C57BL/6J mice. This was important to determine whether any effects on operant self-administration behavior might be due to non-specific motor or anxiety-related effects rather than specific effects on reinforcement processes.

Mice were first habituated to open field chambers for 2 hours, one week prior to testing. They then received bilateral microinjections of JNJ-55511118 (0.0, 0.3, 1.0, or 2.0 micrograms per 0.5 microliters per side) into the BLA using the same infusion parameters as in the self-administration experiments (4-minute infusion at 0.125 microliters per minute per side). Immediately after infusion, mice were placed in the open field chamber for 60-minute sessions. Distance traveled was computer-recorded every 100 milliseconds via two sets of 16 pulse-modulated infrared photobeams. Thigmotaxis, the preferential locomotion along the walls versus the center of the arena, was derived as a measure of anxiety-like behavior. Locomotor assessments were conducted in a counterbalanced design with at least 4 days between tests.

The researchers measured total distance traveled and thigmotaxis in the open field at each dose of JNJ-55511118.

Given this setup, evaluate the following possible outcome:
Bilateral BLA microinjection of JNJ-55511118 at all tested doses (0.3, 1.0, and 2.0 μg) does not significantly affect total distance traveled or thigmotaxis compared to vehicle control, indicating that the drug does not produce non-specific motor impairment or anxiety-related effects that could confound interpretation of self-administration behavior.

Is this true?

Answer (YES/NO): YES